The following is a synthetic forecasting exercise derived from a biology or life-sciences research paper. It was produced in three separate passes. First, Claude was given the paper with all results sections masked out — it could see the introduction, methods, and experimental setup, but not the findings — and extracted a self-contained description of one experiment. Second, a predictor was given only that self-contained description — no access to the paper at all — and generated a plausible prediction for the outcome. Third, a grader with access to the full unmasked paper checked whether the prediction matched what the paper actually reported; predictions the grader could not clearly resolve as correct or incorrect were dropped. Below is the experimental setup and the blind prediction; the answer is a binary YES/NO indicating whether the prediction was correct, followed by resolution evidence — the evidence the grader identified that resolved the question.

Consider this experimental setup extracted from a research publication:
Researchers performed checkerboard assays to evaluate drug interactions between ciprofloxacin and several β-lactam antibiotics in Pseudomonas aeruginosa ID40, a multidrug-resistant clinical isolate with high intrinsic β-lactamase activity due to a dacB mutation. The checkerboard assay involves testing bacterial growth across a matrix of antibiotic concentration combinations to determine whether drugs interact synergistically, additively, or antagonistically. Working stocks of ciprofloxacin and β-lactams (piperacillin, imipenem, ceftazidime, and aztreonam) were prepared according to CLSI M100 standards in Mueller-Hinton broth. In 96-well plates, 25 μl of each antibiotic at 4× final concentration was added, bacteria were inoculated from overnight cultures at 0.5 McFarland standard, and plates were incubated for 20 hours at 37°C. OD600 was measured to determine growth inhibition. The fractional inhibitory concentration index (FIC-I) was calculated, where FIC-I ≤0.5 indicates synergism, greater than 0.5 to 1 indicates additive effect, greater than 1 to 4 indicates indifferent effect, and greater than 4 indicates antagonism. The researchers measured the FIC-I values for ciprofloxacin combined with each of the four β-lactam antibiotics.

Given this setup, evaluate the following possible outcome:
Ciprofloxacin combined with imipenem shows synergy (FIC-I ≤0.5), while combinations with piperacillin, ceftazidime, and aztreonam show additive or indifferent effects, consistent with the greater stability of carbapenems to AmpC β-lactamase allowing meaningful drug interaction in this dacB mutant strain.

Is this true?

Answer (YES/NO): NO